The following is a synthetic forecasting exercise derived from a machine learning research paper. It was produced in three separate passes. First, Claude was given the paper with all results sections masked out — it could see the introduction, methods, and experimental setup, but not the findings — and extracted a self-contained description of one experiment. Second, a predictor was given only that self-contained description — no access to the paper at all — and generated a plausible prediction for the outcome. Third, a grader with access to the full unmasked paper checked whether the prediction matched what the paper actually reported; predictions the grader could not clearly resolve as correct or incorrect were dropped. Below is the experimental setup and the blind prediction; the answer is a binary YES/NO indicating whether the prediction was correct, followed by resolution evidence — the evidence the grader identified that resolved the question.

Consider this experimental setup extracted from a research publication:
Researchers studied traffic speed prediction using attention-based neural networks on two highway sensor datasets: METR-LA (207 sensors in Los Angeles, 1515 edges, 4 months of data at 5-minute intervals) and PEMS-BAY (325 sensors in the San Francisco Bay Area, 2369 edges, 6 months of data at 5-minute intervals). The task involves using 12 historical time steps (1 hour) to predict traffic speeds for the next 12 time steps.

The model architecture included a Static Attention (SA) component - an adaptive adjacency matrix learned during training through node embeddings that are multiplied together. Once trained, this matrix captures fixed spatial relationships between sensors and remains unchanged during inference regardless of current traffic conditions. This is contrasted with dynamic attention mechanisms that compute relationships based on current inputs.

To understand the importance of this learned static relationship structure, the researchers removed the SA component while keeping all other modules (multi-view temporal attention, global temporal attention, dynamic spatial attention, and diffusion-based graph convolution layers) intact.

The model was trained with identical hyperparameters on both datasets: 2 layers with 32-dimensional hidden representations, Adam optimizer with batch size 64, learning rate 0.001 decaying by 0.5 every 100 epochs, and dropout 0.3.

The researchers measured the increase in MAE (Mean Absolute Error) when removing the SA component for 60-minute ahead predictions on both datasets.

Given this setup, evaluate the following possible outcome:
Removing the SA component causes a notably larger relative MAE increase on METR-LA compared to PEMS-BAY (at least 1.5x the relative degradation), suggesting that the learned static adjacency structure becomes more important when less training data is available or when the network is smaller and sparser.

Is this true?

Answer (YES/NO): YES